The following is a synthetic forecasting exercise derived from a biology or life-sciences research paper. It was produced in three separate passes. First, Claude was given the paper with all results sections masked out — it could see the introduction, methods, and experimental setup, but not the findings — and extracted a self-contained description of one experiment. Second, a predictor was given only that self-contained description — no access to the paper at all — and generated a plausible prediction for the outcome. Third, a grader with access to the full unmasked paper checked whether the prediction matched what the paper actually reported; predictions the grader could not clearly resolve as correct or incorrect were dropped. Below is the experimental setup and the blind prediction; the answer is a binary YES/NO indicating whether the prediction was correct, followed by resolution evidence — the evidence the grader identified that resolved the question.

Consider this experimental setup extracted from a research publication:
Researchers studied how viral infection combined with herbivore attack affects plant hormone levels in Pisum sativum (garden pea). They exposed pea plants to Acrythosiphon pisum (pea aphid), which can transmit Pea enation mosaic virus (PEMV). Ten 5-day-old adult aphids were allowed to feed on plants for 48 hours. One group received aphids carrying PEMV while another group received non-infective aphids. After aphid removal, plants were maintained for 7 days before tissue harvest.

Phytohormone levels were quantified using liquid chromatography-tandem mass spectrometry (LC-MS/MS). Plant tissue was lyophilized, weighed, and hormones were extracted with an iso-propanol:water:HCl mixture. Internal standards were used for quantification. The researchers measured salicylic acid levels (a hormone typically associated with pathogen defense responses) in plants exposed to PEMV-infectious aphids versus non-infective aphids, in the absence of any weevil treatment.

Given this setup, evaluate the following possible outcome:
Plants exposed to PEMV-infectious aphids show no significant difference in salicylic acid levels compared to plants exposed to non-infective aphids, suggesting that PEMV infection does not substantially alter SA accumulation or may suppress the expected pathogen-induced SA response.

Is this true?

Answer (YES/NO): NO